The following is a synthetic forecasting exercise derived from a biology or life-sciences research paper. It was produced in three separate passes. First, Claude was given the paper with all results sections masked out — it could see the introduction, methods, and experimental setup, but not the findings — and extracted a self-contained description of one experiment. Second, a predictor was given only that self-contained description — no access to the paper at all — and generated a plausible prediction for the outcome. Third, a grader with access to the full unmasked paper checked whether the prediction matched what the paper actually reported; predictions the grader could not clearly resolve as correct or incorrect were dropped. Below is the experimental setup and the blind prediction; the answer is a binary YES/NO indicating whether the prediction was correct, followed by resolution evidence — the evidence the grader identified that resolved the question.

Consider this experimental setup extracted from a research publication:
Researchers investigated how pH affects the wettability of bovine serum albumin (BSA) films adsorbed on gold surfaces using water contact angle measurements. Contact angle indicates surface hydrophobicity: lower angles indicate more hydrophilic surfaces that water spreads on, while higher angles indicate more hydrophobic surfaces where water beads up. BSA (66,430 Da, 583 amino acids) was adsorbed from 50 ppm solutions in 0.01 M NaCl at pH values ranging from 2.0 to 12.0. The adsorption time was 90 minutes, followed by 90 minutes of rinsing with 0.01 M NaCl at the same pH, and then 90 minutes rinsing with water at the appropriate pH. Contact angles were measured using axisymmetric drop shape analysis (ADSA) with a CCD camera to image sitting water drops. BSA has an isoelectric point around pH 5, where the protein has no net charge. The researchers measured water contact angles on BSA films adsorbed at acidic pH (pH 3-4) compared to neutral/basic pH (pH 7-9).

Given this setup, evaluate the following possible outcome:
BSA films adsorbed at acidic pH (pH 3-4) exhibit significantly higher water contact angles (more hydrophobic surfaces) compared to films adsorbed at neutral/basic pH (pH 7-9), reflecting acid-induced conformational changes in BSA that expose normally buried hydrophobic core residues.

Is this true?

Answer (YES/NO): NO